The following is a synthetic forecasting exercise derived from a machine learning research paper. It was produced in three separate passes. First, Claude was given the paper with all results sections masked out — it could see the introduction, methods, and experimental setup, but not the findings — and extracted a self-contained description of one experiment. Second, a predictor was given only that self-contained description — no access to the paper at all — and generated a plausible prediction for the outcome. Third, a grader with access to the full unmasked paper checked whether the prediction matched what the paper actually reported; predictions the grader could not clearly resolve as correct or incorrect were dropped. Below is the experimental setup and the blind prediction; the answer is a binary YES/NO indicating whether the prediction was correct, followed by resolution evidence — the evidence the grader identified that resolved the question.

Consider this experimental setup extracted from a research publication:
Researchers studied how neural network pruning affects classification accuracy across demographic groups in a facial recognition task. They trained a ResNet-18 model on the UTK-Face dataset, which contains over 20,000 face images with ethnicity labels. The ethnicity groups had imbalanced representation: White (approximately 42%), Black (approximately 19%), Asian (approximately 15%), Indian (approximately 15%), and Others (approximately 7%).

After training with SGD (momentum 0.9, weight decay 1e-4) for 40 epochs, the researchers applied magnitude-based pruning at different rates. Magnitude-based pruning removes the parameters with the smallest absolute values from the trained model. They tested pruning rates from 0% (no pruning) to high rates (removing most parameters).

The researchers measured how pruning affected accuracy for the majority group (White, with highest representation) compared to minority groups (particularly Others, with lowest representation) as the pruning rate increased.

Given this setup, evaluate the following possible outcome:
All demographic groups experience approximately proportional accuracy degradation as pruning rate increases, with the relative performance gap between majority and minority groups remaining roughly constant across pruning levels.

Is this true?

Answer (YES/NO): NO